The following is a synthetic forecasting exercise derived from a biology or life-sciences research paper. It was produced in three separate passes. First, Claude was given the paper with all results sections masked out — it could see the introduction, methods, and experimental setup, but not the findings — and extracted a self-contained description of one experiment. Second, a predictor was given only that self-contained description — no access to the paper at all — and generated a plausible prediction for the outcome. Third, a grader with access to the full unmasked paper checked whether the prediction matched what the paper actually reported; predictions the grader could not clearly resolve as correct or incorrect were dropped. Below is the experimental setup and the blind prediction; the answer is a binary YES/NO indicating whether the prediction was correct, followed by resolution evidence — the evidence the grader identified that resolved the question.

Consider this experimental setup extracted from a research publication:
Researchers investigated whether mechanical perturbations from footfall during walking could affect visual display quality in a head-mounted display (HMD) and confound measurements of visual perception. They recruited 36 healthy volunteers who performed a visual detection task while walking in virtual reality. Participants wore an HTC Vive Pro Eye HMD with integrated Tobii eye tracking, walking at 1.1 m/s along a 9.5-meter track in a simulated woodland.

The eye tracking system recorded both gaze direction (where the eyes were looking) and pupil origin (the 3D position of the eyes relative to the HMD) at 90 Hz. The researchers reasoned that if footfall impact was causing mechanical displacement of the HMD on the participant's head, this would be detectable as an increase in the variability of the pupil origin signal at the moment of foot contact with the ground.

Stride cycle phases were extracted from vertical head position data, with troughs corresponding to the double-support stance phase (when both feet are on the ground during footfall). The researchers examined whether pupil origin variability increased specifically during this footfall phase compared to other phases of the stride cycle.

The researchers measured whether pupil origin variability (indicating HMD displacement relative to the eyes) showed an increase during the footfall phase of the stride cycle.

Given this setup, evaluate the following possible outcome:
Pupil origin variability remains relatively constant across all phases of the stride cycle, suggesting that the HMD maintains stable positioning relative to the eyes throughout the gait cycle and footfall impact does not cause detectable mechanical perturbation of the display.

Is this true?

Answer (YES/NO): YES